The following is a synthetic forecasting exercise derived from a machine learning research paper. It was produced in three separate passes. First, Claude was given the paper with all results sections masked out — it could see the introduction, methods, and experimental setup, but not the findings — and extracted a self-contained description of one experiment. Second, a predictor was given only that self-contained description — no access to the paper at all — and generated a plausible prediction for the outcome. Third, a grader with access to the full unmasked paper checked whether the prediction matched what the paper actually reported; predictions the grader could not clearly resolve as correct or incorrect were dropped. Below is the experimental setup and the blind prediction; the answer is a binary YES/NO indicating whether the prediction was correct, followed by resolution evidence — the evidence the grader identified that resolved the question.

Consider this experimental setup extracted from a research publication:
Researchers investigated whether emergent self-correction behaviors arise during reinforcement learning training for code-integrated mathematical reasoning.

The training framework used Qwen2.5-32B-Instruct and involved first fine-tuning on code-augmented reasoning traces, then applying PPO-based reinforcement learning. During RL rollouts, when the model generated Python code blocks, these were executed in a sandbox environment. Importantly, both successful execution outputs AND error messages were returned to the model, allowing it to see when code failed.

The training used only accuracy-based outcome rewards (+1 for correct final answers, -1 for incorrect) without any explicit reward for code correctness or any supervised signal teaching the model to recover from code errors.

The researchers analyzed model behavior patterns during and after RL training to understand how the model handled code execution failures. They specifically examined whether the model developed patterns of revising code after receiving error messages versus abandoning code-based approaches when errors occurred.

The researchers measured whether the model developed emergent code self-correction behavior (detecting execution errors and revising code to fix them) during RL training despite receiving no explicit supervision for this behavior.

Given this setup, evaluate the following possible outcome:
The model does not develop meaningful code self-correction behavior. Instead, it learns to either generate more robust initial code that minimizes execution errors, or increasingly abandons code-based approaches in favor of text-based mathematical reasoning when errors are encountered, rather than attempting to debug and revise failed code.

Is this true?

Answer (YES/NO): NO